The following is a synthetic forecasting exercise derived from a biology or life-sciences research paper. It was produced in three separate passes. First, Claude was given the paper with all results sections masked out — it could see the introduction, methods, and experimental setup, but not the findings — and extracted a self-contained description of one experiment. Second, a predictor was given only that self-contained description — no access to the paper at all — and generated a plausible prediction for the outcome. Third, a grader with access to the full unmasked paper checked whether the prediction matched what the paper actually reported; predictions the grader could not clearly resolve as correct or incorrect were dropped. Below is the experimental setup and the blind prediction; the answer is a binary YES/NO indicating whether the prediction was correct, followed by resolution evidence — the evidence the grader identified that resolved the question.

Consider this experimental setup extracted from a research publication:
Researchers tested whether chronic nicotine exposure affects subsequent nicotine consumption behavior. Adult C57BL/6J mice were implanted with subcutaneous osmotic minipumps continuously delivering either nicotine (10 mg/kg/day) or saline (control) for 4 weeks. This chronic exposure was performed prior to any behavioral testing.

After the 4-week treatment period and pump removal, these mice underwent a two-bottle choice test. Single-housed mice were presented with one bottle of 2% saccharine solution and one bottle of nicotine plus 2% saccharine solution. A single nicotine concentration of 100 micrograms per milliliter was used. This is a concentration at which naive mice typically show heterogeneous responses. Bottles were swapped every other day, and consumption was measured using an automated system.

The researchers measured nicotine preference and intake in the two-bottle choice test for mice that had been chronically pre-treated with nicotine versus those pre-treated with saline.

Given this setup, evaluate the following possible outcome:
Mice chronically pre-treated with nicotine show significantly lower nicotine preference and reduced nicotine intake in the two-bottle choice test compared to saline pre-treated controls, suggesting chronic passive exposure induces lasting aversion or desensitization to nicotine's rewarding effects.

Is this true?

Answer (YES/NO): NO